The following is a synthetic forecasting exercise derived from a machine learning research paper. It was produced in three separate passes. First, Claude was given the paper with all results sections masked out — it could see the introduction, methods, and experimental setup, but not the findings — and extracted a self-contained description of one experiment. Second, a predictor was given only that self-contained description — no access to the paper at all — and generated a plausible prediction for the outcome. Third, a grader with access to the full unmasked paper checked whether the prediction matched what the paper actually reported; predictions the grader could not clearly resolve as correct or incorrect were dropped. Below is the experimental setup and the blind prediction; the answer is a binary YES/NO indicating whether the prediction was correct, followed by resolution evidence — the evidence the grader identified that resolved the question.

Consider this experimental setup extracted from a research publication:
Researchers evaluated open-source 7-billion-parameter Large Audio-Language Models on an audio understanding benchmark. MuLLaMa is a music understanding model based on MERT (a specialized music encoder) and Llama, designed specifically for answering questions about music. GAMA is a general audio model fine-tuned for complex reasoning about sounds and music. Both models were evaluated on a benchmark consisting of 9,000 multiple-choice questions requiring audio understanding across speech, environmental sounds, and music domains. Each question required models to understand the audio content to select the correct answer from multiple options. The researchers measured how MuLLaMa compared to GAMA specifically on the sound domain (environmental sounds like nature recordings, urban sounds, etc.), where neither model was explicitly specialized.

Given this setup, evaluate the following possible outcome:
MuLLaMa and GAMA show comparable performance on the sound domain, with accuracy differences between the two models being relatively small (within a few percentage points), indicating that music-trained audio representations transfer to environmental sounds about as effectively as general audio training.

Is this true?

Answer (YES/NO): YES